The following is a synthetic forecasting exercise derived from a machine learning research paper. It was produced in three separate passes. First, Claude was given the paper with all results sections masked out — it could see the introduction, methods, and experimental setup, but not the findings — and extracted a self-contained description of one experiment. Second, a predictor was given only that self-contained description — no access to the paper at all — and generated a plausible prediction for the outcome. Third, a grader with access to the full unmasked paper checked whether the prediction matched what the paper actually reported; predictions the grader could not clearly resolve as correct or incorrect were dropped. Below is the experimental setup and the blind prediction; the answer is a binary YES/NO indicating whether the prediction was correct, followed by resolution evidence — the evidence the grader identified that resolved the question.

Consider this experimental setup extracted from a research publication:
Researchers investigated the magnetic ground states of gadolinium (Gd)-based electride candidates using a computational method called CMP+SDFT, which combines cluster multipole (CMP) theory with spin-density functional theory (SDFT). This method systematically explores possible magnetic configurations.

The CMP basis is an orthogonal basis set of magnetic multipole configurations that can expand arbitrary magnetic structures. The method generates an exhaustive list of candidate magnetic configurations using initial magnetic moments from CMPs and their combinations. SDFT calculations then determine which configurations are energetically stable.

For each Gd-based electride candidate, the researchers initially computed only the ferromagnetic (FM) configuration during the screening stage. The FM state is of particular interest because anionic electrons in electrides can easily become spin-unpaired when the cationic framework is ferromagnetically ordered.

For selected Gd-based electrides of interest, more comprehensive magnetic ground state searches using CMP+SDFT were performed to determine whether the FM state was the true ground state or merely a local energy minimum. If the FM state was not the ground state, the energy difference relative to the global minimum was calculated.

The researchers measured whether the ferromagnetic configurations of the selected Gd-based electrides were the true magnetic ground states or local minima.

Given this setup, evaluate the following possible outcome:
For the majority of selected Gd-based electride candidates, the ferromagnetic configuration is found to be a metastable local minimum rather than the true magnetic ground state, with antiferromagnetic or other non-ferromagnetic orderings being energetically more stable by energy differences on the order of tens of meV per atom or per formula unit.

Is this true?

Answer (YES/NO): NO